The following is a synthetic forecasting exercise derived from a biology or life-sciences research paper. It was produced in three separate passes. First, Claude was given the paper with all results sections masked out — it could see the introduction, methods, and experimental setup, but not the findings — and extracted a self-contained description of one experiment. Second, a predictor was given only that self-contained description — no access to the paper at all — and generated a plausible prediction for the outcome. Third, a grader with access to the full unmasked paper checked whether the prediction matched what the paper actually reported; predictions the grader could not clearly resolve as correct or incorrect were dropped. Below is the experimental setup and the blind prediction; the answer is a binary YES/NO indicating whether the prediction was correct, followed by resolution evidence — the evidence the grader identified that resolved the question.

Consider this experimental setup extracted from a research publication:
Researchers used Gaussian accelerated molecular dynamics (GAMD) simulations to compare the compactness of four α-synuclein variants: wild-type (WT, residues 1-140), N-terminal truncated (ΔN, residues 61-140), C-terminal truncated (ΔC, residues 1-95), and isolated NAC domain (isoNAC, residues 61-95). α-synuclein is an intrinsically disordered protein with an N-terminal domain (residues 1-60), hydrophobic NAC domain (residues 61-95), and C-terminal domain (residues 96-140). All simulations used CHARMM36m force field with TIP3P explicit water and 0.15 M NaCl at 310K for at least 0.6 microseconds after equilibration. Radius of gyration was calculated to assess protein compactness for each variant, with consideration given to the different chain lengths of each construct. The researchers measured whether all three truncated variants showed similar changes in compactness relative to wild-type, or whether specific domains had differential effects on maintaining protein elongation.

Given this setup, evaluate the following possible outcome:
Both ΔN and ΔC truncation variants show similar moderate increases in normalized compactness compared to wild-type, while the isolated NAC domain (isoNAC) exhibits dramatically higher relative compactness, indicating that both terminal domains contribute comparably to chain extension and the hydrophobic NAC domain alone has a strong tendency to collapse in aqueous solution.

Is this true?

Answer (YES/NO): YES